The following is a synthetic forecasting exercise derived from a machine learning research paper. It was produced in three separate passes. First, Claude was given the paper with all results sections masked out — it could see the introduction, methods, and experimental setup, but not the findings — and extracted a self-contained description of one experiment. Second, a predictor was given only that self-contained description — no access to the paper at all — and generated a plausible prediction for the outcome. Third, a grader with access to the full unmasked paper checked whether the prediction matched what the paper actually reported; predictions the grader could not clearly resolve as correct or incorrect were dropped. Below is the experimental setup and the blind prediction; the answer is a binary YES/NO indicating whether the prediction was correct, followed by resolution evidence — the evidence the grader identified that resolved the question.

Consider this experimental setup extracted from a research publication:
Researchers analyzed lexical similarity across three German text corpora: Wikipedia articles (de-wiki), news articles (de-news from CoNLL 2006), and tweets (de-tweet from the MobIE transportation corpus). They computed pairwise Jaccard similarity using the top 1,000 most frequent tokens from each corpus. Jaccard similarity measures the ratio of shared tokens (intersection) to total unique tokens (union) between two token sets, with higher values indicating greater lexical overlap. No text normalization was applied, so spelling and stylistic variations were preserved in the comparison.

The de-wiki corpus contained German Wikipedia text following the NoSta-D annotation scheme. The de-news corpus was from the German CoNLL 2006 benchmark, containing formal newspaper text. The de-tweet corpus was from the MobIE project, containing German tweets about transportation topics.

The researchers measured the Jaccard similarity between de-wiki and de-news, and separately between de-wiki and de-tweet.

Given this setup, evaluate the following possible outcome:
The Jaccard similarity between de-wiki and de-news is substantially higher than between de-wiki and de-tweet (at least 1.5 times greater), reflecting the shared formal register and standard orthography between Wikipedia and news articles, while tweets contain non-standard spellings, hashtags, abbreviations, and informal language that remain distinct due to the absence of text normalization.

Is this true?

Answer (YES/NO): YES